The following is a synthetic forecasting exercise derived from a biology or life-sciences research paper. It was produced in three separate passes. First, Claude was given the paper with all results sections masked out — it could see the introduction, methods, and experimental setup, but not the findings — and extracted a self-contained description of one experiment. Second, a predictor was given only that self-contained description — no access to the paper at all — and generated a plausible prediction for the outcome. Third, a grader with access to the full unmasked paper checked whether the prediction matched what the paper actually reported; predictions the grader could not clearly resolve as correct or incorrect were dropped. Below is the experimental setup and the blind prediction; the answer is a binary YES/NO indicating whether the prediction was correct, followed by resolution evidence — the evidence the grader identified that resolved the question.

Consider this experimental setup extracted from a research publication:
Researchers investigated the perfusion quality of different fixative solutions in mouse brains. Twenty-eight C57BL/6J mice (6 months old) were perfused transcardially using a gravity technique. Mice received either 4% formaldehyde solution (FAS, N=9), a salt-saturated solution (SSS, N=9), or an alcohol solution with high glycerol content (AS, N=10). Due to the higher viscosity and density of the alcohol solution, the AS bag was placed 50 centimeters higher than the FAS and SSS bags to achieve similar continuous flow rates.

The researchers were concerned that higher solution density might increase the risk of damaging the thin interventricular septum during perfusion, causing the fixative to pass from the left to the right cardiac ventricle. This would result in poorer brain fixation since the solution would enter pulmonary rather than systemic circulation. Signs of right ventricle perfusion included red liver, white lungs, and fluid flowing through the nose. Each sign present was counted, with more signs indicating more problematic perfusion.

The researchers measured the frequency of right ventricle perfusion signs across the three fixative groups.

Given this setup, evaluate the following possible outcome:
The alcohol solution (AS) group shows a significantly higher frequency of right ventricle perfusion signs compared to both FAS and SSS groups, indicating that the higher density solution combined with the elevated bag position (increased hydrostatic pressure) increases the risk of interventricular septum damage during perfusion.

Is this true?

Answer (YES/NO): NO